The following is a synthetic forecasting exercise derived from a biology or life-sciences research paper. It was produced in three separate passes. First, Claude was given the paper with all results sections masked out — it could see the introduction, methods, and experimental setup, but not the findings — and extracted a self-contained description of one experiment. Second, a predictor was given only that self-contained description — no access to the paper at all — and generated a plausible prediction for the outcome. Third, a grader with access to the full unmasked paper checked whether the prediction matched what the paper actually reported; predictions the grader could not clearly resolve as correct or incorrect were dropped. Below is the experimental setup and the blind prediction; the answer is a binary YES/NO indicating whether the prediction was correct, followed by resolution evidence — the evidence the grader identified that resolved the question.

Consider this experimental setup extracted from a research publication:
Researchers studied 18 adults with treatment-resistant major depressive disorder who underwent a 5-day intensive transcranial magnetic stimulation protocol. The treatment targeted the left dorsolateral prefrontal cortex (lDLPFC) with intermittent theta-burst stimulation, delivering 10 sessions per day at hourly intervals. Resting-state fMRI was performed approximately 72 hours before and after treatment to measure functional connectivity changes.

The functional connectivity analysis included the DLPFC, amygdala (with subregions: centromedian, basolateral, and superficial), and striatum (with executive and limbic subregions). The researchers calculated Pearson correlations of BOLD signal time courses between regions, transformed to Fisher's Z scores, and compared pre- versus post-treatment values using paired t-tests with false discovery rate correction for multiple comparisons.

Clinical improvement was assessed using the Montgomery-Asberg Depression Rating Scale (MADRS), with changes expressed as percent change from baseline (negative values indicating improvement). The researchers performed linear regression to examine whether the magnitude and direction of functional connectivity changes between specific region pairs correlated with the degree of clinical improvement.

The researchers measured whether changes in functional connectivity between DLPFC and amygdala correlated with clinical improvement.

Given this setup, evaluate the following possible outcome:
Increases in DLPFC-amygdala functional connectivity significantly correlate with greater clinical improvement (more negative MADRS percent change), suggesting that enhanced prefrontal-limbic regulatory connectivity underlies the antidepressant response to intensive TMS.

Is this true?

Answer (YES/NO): NO